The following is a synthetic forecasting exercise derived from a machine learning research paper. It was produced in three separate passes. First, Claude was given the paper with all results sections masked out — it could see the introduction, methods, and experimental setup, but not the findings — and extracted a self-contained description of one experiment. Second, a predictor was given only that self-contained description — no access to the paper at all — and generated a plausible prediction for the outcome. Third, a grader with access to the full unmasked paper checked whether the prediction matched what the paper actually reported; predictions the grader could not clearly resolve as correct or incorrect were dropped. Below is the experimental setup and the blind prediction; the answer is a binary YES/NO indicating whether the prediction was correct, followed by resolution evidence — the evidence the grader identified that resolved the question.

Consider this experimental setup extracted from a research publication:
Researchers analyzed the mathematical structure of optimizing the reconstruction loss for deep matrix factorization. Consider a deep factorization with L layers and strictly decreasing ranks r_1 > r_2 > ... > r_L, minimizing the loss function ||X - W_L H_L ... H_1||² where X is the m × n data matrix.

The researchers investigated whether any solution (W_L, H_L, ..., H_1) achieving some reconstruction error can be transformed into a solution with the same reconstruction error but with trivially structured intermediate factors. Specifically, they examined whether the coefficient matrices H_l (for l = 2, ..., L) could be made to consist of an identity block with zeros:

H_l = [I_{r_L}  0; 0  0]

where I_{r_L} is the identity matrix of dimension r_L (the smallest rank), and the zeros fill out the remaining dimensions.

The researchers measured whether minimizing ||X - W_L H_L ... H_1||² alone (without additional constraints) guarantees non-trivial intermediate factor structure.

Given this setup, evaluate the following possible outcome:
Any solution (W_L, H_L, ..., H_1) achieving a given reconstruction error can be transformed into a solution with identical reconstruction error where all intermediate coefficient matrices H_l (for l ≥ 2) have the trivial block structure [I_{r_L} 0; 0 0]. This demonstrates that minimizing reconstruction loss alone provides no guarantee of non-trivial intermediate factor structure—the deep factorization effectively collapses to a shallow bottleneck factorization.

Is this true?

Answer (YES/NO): YES